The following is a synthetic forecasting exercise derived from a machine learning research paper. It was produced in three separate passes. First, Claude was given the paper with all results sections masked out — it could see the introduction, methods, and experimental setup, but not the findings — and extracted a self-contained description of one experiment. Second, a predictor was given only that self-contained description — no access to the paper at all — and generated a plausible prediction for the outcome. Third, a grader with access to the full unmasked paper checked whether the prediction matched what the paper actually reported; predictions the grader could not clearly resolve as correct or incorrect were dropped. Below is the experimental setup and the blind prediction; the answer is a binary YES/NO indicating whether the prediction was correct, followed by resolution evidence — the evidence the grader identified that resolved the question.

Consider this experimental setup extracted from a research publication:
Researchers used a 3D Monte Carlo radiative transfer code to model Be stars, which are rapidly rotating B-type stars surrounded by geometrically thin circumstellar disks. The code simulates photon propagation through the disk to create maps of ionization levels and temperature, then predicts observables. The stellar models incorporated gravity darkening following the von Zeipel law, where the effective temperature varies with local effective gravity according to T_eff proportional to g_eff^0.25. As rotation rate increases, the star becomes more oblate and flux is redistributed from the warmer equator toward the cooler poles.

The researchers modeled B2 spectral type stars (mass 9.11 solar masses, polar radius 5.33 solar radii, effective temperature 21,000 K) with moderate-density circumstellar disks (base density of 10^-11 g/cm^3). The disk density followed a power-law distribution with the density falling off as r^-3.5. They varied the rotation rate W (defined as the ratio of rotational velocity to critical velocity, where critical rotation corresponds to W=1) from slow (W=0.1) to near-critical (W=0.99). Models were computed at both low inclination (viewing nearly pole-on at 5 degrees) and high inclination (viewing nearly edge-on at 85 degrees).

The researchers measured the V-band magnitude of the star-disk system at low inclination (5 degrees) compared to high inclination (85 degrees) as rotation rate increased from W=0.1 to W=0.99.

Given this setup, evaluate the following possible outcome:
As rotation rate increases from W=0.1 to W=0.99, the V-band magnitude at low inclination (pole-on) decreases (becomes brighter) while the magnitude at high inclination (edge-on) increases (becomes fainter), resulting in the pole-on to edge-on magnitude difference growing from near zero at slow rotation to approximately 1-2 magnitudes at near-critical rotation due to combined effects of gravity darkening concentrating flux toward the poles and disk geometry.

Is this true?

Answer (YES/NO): NO